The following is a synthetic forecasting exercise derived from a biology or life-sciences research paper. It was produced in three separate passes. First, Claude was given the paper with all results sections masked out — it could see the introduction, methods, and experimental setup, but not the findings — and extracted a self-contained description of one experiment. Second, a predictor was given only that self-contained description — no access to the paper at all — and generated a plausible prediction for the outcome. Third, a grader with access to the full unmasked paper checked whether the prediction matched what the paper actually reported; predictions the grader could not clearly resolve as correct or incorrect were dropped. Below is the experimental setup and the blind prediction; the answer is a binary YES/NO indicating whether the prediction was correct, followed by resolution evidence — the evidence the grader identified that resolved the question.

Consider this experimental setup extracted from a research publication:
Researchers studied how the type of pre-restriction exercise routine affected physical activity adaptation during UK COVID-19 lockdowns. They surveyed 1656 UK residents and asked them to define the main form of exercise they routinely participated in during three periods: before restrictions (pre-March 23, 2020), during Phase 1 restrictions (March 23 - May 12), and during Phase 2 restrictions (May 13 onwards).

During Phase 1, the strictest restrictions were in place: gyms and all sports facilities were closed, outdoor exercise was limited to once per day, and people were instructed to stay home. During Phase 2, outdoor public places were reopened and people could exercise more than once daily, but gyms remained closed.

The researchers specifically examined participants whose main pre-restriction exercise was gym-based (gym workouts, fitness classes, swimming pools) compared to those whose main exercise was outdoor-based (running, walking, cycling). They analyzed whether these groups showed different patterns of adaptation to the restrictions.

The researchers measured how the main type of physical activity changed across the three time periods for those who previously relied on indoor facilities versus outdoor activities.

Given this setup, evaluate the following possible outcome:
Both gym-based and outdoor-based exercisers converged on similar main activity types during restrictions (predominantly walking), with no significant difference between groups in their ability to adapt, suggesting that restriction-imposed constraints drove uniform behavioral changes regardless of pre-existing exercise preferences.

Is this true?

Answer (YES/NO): NO